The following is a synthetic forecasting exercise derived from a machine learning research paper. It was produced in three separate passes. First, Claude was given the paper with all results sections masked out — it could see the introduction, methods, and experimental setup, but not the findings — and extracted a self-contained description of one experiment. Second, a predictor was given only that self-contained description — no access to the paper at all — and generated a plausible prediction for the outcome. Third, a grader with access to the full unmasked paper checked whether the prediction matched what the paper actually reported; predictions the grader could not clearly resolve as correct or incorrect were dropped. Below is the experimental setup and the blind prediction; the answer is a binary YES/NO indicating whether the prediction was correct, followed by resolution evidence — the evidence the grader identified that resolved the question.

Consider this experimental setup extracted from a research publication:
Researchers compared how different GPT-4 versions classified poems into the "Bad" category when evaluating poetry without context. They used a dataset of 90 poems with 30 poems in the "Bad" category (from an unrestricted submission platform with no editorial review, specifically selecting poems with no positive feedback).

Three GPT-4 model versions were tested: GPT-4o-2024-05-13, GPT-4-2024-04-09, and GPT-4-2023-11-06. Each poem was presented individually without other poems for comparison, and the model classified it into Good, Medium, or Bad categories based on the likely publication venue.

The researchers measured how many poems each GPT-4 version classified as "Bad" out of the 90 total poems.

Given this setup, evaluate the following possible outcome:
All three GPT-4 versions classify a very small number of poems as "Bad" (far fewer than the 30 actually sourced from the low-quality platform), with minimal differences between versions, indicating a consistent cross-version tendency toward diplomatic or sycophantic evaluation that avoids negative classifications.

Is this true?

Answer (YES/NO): NO